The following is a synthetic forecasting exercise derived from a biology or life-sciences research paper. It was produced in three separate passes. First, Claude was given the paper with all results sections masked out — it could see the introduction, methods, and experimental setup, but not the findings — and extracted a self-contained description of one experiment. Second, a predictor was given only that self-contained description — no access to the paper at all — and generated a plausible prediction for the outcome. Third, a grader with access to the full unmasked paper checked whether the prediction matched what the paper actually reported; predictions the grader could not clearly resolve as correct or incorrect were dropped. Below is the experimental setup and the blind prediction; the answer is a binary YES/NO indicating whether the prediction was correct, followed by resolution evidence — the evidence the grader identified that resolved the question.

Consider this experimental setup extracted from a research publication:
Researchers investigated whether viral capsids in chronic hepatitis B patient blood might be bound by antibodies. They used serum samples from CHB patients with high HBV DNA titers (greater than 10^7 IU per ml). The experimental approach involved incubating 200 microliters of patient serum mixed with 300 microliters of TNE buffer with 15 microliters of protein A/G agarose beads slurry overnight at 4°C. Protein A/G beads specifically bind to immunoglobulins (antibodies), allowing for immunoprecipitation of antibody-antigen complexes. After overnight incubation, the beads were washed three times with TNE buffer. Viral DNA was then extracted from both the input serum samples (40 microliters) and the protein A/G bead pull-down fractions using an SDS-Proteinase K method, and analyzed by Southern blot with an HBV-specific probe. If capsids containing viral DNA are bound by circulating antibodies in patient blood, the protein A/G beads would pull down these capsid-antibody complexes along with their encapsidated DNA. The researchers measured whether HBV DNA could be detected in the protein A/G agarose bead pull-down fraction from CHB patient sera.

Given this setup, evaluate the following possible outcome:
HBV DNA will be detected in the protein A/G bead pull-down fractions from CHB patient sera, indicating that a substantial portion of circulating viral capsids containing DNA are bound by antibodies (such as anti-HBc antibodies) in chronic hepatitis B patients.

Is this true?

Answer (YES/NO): YES